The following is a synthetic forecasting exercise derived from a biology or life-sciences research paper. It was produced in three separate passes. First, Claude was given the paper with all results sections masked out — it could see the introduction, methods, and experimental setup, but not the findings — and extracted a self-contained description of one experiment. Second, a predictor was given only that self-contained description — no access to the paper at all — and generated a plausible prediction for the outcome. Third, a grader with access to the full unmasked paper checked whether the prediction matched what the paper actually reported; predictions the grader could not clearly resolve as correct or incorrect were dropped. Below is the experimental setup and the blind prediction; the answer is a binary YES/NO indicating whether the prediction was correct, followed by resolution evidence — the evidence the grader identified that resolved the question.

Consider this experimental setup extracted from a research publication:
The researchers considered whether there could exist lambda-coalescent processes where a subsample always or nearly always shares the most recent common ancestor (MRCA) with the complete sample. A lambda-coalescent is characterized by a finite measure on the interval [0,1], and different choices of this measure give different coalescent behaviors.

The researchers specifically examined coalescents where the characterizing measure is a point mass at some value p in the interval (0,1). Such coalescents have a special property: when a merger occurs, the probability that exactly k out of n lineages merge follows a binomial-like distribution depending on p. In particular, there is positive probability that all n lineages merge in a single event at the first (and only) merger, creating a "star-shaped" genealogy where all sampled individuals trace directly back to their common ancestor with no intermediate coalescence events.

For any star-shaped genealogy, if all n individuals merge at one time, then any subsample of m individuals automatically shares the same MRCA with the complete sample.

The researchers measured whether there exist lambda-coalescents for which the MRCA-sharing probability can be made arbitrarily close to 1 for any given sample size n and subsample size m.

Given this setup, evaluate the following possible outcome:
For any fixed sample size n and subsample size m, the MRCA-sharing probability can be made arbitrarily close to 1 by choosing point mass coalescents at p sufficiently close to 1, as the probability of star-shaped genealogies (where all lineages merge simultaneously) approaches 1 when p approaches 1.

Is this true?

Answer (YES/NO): YES